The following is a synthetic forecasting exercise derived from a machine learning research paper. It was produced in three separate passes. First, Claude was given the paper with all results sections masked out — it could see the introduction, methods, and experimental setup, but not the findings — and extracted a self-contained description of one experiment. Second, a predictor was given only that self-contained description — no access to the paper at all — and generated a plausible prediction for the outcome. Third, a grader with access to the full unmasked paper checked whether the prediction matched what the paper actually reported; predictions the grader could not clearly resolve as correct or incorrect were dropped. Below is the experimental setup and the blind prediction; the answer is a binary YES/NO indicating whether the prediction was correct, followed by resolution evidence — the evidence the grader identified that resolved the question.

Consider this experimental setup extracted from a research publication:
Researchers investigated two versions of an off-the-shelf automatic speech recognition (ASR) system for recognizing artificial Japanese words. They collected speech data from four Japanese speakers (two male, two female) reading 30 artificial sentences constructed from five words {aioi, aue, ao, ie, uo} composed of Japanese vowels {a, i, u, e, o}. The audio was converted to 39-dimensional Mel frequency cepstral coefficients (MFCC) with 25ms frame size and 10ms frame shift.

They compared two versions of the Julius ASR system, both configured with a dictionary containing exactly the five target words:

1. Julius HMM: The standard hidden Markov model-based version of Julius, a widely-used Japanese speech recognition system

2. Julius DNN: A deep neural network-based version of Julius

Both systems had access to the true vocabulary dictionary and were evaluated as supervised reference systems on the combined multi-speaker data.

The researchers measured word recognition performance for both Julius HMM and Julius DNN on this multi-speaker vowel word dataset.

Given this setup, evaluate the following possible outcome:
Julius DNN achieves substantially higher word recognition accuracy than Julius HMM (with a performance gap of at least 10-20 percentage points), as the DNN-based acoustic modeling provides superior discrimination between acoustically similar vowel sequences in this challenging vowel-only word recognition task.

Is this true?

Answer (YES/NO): YES